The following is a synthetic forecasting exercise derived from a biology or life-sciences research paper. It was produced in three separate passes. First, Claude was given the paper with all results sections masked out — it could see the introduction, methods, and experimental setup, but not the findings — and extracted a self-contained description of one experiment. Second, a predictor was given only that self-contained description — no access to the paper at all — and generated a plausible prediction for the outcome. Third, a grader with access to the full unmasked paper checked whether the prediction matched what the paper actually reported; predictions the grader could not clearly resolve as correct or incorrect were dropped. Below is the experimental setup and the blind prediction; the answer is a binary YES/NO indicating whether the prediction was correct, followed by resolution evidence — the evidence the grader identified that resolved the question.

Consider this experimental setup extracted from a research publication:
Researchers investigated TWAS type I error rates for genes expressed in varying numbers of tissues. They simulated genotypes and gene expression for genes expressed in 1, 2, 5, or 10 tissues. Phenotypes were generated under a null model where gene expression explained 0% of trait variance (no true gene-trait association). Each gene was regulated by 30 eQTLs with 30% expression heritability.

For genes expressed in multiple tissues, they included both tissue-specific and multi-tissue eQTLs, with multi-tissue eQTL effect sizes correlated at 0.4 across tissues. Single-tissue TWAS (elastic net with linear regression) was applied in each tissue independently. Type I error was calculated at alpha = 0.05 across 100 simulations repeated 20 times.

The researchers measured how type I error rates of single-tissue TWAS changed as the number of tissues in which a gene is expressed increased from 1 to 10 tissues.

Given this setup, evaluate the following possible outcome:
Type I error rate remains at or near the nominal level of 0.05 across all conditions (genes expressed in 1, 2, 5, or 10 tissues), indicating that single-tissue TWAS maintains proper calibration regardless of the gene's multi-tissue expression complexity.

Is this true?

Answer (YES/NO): YES